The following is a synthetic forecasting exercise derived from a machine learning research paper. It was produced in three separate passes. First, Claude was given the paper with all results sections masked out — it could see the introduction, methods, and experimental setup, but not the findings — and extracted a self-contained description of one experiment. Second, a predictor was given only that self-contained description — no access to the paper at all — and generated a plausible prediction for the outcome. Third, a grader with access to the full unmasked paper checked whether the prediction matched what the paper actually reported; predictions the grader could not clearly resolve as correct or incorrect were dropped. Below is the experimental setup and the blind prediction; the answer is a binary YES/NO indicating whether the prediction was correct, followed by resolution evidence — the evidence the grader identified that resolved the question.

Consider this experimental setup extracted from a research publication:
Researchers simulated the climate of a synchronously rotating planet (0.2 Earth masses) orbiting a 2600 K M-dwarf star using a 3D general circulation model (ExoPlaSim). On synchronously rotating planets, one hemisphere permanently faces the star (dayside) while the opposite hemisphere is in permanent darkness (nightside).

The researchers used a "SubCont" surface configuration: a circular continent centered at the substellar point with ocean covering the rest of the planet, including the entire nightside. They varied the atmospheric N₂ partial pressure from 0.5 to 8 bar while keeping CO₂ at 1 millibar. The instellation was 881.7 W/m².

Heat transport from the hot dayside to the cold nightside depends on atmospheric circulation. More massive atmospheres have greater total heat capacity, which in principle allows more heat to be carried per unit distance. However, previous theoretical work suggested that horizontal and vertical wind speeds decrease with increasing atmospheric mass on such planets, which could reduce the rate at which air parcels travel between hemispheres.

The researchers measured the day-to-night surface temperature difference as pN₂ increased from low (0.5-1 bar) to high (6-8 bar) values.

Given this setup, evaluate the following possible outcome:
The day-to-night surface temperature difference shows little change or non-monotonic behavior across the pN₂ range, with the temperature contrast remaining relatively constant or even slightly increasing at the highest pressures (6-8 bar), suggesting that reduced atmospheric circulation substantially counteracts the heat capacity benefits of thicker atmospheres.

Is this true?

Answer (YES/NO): NO